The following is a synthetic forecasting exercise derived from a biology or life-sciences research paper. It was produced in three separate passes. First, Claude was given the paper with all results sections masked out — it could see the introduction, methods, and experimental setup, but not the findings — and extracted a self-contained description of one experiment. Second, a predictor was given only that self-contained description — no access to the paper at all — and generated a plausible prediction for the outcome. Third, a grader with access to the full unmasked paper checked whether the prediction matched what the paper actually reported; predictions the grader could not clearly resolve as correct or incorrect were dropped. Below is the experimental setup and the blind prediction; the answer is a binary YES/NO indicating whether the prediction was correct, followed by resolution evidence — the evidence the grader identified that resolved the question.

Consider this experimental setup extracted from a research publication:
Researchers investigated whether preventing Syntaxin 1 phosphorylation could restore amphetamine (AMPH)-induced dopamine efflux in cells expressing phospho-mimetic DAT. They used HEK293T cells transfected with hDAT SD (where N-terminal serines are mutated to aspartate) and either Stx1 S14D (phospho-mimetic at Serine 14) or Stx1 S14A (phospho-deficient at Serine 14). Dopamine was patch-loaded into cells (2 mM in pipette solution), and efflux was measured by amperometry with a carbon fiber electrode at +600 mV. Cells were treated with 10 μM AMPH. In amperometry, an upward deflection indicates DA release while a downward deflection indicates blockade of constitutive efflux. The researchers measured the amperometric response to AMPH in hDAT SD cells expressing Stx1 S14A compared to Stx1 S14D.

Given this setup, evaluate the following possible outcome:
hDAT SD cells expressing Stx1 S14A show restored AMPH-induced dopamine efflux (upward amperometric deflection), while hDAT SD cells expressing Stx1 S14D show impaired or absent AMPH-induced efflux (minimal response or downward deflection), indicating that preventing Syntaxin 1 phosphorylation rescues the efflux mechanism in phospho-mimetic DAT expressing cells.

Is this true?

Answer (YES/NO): YES